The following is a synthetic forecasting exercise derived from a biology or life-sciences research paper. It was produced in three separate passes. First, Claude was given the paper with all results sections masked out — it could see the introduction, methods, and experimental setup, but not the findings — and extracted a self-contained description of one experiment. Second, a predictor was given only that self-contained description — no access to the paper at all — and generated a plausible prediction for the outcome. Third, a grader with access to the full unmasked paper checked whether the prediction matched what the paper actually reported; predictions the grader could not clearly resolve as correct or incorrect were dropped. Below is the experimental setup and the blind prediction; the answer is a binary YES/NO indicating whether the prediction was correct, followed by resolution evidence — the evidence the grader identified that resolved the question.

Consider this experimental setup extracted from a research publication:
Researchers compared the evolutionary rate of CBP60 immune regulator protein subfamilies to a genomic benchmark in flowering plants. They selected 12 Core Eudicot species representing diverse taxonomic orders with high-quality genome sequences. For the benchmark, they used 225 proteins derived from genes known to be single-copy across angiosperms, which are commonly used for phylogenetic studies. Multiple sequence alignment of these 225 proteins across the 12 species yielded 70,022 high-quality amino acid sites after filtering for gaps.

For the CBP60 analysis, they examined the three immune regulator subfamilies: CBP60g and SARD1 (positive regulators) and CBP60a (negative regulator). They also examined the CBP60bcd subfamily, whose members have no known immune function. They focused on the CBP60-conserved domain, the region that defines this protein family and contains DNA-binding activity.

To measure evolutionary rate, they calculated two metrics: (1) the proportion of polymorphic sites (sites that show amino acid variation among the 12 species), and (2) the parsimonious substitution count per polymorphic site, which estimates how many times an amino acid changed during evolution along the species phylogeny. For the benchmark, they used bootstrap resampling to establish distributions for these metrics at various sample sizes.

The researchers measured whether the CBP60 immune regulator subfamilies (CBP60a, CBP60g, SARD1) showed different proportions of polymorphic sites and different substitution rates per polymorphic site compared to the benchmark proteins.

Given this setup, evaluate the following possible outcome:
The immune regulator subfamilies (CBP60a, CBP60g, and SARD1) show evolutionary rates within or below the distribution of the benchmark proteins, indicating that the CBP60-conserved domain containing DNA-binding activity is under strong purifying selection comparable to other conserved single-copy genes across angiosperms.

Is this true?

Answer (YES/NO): NO